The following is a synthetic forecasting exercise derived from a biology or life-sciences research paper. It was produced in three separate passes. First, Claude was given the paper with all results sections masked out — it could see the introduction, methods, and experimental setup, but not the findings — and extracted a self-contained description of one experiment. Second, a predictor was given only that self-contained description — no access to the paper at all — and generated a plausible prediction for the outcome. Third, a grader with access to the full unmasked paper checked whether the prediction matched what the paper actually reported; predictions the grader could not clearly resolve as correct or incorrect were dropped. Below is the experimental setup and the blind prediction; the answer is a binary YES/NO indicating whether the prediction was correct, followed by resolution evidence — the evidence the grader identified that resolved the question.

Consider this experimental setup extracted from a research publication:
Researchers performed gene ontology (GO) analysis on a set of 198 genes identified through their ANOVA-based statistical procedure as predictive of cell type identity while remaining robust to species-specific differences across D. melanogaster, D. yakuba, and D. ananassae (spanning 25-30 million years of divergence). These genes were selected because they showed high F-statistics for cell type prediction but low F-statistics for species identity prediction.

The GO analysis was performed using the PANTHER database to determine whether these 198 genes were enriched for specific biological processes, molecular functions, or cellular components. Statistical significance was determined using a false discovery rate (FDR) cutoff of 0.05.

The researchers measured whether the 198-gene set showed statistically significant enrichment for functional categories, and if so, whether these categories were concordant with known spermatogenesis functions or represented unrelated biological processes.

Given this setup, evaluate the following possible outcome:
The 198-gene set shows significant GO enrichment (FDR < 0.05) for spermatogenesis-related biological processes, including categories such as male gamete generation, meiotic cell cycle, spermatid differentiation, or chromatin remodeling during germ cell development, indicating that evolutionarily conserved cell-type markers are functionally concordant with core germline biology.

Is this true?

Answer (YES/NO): YES